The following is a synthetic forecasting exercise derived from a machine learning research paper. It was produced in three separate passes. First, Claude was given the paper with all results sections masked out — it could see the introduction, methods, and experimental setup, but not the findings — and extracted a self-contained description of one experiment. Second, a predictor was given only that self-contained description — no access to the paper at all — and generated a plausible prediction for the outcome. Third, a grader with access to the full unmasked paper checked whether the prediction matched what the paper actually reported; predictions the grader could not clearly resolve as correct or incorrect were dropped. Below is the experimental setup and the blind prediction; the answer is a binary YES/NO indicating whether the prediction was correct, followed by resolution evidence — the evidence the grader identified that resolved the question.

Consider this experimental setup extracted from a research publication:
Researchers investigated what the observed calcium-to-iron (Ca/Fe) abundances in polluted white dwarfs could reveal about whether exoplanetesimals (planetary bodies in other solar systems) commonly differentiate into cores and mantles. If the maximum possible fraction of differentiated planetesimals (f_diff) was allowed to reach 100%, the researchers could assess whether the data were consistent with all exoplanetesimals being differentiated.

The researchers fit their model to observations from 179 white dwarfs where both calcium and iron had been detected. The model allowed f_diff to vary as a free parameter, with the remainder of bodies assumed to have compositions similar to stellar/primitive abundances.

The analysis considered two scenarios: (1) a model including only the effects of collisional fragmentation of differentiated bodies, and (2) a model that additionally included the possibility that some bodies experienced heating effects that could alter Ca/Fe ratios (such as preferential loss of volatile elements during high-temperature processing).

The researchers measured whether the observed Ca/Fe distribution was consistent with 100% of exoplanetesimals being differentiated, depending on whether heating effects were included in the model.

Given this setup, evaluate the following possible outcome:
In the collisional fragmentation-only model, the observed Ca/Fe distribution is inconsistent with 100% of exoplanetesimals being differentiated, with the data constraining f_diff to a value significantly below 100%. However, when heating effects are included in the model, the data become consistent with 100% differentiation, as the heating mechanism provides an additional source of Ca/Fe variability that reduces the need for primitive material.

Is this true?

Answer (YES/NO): NO